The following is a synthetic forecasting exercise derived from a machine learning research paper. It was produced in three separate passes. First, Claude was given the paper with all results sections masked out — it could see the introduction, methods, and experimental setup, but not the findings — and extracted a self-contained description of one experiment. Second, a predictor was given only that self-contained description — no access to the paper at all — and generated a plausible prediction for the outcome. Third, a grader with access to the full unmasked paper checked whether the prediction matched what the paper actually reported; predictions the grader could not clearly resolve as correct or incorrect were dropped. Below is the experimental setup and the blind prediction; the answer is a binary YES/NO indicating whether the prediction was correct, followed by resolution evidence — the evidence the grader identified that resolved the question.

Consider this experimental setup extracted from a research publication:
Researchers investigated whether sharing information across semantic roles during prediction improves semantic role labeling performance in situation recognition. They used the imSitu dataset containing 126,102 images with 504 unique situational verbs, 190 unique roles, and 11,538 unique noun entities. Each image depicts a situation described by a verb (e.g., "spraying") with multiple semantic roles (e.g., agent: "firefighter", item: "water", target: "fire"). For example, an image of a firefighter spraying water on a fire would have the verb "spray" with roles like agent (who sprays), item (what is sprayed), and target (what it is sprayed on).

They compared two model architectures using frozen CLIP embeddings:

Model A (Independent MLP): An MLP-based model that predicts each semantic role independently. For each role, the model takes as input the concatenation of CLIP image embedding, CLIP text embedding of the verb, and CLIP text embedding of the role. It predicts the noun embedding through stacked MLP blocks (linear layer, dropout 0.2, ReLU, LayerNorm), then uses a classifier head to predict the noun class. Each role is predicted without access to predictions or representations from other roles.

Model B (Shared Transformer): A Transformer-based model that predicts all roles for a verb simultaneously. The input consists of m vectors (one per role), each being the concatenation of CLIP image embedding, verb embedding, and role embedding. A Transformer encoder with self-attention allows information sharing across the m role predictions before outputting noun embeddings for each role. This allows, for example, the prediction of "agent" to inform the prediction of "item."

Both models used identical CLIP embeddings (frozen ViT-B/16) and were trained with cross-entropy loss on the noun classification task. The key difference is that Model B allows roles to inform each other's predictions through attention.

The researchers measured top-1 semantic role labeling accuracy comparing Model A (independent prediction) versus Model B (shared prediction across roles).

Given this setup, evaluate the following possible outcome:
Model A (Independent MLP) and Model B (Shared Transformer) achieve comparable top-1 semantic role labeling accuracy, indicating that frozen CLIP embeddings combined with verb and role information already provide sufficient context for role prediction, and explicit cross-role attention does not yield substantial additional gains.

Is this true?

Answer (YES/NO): YES